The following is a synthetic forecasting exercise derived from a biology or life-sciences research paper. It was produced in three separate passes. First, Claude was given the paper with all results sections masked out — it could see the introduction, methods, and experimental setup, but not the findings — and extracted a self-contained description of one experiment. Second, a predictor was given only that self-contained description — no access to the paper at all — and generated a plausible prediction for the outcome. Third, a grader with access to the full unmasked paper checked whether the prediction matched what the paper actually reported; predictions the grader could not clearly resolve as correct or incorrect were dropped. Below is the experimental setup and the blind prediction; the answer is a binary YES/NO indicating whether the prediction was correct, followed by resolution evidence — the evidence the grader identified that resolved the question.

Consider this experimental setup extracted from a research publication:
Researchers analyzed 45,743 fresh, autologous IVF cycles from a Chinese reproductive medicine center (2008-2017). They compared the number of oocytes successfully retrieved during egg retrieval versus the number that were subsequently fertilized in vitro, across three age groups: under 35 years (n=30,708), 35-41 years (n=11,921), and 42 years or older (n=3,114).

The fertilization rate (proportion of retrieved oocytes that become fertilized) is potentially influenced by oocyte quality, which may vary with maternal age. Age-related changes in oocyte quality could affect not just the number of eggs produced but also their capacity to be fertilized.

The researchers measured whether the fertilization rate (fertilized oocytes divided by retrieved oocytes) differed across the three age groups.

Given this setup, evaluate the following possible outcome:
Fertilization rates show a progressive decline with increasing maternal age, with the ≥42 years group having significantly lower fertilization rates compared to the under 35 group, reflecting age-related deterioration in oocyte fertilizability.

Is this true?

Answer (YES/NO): NO